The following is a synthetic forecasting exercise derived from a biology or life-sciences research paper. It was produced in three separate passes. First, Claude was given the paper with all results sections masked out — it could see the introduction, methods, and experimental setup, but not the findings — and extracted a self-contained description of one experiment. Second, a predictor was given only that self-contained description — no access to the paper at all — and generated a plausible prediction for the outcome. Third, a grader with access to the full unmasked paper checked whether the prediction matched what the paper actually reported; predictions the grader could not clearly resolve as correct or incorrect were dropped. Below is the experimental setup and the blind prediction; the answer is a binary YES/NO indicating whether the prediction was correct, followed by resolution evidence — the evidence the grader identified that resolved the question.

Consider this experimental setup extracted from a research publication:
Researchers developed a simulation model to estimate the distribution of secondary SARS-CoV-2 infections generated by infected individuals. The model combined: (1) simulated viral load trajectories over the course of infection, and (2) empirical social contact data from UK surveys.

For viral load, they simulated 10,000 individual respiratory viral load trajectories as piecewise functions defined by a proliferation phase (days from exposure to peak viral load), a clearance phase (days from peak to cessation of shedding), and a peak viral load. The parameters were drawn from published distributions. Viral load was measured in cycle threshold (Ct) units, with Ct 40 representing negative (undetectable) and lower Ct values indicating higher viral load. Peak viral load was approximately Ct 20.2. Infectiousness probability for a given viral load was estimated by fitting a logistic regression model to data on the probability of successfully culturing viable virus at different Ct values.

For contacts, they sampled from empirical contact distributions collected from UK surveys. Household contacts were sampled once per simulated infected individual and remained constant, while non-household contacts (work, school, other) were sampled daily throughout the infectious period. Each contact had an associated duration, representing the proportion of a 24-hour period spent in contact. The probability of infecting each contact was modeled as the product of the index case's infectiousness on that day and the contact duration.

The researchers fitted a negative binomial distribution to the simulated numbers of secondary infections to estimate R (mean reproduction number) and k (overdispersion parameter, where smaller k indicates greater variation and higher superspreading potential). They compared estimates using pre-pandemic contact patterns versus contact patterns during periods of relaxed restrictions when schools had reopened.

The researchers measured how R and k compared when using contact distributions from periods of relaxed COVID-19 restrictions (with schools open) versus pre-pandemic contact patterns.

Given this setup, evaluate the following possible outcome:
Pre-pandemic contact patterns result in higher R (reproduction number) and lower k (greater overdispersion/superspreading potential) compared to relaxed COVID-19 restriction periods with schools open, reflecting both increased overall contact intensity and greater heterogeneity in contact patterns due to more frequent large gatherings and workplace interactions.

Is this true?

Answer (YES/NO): NO